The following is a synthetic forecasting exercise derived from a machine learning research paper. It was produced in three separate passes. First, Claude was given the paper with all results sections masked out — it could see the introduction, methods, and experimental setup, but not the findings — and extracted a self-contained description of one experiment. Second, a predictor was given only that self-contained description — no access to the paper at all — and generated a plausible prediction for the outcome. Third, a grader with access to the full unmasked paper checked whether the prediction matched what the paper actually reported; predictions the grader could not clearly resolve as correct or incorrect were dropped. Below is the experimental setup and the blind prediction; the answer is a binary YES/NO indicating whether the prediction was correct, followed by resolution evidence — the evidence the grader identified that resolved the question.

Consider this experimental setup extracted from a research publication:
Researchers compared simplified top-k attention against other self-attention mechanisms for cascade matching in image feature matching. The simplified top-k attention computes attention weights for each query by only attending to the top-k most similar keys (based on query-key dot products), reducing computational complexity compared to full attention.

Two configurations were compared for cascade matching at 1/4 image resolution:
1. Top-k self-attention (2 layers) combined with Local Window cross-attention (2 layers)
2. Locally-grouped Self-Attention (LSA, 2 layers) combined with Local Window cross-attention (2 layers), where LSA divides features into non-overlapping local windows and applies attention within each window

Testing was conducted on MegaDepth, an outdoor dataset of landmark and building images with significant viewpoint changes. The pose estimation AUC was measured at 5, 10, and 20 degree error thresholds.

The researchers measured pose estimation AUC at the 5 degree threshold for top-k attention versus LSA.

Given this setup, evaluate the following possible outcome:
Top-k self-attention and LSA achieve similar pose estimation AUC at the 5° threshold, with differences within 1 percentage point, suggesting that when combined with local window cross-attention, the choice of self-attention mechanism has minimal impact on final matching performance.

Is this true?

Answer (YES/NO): YES